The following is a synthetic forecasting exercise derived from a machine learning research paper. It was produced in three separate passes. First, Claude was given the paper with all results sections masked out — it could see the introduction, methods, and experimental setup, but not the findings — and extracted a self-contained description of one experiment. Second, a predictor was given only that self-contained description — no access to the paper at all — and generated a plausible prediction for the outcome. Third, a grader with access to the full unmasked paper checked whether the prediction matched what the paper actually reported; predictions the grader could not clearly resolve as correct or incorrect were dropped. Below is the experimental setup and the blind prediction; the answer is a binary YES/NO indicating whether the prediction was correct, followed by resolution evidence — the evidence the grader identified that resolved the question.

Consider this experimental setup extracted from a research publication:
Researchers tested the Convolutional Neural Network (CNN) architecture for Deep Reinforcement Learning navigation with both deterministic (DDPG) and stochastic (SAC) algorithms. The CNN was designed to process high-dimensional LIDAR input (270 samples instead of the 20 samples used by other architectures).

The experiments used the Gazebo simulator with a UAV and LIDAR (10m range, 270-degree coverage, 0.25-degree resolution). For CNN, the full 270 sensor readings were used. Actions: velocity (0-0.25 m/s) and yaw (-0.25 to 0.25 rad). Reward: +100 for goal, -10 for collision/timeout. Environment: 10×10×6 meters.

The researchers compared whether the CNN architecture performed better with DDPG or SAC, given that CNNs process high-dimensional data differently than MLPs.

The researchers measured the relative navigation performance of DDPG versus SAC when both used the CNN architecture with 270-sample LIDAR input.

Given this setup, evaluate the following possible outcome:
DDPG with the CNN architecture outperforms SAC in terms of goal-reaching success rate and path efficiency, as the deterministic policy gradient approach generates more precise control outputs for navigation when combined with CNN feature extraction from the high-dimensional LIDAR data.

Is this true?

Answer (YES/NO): NO